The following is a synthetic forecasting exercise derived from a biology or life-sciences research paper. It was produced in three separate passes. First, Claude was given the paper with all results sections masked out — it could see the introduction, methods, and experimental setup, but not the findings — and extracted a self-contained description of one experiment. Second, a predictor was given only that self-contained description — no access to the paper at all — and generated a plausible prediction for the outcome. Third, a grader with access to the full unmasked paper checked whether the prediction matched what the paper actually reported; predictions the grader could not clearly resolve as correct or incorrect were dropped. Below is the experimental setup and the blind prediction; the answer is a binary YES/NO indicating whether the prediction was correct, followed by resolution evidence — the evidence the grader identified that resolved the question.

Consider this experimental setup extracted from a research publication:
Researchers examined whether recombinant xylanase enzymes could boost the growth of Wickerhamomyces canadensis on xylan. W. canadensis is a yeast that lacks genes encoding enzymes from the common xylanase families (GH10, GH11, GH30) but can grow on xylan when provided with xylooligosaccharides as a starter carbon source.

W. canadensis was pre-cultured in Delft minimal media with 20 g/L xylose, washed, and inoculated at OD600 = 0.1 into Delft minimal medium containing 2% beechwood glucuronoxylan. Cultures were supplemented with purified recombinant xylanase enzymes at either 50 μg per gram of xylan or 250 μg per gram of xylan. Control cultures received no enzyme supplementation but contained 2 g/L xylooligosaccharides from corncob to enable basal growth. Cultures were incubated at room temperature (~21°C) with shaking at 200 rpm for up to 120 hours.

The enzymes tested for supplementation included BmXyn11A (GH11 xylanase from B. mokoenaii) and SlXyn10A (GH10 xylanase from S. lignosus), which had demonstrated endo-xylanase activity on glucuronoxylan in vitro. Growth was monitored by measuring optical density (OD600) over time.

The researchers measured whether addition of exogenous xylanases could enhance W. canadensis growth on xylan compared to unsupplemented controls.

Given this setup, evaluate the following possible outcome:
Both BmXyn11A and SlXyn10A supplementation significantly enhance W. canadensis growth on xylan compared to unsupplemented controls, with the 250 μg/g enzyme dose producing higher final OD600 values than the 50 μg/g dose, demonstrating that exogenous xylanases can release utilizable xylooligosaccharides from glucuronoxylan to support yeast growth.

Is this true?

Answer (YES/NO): NO